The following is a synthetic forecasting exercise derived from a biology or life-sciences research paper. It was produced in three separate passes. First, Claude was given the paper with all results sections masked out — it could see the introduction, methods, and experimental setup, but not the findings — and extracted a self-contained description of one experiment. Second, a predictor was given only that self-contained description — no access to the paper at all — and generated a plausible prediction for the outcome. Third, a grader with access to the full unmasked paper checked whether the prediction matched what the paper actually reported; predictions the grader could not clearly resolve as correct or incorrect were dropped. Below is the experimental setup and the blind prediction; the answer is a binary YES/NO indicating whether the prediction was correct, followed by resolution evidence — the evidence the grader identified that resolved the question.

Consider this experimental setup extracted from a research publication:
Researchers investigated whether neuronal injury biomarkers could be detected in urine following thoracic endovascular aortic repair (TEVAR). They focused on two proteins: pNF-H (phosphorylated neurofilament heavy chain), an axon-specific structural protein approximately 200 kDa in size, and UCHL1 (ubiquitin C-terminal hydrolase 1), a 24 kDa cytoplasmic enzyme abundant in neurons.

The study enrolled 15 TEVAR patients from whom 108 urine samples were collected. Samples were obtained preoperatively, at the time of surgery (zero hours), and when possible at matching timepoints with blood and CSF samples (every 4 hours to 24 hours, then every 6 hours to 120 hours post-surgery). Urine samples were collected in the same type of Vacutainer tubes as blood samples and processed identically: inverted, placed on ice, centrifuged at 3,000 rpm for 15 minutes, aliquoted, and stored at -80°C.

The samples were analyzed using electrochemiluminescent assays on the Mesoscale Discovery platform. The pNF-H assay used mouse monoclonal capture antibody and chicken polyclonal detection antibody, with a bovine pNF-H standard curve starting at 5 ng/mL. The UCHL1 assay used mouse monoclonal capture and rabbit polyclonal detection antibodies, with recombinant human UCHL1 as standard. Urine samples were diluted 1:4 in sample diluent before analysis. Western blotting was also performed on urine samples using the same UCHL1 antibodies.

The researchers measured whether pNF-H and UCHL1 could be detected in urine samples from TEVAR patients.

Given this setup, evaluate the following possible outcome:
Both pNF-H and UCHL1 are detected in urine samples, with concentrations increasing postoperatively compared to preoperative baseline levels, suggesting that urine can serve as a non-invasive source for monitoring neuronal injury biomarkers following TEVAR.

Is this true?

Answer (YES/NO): NO